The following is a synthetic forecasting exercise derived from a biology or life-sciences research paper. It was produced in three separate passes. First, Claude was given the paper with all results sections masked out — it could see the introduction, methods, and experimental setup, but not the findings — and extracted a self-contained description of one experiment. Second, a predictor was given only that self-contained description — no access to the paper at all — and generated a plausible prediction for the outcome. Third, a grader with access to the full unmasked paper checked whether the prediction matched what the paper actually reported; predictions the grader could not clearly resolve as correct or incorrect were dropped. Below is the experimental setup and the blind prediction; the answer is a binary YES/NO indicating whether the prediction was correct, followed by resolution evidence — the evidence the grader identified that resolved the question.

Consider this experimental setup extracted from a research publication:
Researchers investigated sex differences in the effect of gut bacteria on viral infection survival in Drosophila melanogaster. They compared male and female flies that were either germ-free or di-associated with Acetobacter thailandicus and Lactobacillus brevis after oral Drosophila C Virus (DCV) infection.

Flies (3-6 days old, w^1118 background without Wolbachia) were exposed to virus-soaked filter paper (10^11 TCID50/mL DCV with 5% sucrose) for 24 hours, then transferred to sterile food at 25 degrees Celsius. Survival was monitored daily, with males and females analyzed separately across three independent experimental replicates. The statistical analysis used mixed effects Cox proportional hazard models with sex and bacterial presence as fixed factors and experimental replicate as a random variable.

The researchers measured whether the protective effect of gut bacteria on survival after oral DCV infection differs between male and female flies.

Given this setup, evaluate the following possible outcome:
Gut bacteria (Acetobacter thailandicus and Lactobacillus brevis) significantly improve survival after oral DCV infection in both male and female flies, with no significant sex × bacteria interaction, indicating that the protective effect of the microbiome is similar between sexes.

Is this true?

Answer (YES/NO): NO